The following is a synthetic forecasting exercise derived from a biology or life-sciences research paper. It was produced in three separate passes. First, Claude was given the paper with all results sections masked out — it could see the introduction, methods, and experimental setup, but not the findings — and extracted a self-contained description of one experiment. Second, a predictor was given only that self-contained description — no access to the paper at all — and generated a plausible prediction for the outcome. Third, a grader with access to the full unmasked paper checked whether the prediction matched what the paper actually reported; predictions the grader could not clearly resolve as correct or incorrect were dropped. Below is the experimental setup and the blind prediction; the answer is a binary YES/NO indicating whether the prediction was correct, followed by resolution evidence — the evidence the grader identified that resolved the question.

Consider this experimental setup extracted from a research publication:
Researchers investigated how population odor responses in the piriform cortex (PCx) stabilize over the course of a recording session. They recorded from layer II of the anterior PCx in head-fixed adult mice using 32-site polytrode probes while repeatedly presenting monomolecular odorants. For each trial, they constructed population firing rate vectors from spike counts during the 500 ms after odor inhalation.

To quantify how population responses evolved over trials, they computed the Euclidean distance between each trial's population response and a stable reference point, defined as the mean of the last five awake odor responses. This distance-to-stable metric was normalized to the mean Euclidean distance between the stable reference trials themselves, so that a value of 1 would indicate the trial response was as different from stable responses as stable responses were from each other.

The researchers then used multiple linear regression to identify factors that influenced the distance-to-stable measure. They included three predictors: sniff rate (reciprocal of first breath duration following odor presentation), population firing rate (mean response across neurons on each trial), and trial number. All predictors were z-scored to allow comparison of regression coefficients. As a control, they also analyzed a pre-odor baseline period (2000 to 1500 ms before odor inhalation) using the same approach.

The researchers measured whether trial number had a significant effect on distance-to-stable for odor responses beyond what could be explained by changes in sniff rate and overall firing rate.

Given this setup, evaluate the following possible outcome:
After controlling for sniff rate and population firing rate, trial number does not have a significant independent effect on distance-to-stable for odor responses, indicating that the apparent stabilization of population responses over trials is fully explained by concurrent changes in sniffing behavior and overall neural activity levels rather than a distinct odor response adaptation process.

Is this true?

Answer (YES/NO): NO